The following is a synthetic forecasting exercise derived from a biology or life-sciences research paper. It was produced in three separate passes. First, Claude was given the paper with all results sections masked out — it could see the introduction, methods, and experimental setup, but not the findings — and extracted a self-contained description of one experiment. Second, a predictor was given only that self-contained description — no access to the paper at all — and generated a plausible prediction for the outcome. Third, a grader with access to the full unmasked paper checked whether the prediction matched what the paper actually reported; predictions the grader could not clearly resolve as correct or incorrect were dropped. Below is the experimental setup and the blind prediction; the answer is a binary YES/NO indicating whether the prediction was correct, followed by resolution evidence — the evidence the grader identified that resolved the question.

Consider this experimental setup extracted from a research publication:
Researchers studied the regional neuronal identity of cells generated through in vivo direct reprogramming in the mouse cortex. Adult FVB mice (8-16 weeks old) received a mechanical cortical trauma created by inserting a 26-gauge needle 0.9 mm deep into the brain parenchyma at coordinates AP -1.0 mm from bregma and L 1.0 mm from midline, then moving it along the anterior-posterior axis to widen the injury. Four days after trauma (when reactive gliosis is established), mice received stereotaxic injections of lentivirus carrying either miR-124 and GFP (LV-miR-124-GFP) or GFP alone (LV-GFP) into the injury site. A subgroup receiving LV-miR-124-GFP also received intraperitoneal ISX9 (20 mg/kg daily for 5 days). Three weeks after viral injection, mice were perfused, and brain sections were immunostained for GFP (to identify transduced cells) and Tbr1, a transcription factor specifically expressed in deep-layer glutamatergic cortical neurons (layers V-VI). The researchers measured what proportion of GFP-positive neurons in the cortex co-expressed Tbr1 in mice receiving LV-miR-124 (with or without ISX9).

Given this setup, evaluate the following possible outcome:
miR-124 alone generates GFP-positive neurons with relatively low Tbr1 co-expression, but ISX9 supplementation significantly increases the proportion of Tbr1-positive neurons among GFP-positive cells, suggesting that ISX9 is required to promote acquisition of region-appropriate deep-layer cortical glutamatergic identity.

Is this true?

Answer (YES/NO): NO